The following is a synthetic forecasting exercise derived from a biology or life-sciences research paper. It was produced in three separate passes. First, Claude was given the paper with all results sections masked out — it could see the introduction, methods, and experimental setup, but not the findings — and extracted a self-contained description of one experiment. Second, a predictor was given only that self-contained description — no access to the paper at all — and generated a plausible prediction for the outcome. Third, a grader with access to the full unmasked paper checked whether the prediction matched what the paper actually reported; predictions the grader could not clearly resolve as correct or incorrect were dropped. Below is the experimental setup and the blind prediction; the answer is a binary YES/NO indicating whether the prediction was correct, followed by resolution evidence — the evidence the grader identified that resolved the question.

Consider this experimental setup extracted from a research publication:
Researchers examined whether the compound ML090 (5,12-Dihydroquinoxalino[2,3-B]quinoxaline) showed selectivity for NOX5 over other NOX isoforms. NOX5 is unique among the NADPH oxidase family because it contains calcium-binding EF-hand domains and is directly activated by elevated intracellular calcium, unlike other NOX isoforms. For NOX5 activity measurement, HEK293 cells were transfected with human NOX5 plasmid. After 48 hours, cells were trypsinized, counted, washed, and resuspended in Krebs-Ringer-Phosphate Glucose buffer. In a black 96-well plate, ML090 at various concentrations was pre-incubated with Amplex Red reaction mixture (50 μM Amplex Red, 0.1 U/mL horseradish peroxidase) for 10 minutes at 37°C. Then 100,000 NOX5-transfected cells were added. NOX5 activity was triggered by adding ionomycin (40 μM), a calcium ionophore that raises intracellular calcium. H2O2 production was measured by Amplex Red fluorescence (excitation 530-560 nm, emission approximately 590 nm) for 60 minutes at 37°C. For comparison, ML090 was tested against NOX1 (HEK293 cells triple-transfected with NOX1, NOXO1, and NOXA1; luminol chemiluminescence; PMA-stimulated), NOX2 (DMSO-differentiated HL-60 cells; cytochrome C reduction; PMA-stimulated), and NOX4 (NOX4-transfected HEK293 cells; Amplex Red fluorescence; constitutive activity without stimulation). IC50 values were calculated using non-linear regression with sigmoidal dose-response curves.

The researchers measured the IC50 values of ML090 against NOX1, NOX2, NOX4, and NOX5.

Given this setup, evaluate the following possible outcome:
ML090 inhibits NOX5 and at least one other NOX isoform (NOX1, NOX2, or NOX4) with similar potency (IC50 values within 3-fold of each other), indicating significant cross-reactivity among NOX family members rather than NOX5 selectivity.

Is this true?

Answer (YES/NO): YES